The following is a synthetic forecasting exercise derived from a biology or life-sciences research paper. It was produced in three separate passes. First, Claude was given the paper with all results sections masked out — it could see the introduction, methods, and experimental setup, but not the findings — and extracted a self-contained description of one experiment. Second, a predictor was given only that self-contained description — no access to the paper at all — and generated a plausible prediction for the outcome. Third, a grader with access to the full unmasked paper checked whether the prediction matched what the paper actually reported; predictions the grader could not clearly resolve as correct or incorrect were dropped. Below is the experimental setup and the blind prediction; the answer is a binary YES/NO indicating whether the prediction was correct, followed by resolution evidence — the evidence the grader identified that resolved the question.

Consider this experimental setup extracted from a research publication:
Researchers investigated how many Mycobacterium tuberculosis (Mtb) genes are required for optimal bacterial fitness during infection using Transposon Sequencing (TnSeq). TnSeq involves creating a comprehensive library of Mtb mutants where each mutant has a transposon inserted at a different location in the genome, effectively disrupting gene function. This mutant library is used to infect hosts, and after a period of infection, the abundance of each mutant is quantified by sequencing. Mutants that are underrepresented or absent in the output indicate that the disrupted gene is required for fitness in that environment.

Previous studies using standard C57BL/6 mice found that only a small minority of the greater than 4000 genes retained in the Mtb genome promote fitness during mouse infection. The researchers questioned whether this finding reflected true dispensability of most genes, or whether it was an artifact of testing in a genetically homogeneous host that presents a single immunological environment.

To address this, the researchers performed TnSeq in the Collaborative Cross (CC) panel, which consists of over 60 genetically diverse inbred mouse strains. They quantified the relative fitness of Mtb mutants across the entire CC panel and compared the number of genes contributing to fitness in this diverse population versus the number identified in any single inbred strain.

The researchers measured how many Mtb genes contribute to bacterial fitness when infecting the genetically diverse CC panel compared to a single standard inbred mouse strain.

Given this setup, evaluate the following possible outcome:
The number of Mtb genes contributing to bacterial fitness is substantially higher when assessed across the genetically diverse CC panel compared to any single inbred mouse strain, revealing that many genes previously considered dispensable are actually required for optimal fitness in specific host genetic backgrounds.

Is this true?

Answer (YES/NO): YES